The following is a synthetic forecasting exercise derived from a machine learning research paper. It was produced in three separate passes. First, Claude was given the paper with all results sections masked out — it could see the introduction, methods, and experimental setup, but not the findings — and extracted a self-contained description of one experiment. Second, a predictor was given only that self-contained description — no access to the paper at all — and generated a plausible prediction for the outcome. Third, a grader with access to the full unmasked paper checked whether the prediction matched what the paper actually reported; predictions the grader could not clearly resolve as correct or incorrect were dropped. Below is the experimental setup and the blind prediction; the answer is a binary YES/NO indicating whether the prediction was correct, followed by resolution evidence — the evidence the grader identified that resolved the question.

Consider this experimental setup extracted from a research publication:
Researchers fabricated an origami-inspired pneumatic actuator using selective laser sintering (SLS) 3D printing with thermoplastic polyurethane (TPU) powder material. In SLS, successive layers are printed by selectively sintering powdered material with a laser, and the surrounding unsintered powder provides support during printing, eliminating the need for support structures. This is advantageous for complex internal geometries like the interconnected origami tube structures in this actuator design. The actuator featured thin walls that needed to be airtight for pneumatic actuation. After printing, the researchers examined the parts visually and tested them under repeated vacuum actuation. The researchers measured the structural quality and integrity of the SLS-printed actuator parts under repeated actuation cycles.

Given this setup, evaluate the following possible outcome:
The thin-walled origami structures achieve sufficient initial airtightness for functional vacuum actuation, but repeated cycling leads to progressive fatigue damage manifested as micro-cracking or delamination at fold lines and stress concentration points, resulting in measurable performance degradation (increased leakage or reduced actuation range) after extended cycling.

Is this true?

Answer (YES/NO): NO